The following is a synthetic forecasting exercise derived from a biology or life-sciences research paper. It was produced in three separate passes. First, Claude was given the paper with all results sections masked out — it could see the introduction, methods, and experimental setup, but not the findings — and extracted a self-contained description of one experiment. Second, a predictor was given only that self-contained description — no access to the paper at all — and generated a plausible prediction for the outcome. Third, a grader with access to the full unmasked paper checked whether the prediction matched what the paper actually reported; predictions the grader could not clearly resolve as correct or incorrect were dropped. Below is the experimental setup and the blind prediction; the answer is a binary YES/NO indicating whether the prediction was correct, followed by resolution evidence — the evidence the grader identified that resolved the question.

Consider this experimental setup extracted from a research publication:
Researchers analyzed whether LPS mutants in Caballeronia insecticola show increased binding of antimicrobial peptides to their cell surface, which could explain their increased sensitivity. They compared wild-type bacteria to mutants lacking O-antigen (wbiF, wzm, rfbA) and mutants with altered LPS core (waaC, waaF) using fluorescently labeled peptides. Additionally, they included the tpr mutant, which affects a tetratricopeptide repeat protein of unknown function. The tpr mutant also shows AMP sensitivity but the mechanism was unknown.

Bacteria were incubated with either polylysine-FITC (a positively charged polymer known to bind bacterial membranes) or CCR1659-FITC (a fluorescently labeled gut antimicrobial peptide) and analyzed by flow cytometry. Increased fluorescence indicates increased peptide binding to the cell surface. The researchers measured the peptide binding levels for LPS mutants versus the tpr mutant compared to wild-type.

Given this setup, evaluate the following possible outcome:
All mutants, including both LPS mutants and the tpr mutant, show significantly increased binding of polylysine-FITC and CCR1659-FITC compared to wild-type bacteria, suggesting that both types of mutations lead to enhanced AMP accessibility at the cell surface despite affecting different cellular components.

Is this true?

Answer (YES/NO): NO